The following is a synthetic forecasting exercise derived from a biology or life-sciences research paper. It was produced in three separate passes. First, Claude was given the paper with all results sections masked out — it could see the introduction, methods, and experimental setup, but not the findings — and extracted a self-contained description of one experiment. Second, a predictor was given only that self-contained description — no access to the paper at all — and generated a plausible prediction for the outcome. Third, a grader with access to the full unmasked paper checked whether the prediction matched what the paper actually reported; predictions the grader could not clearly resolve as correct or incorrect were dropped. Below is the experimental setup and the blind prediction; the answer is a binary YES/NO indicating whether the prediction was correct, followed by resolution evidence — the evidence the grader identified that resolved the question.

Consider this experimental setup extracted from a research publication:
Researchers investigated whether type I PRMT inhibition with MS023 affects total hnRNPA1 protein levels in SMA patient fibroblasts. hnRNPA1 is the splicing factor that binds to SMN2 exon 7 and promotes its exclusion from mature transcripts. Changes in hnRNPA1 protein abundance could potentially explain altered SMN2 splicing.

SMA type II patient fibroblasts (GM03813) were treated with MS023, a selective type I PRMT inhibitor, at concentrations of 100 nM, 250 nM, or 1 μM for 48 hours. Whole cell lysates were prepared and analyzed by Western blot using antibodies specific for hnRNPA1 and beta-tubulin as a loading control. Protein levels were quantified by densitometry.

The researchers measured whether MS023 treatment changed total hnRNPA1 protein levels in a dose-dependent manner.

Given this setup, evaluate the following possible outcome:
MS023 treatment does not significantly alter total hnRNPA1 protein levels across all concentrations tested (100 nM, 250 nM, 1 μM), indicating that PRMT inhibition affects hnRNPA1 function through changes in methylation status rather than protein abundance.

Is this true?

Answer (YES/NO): YES